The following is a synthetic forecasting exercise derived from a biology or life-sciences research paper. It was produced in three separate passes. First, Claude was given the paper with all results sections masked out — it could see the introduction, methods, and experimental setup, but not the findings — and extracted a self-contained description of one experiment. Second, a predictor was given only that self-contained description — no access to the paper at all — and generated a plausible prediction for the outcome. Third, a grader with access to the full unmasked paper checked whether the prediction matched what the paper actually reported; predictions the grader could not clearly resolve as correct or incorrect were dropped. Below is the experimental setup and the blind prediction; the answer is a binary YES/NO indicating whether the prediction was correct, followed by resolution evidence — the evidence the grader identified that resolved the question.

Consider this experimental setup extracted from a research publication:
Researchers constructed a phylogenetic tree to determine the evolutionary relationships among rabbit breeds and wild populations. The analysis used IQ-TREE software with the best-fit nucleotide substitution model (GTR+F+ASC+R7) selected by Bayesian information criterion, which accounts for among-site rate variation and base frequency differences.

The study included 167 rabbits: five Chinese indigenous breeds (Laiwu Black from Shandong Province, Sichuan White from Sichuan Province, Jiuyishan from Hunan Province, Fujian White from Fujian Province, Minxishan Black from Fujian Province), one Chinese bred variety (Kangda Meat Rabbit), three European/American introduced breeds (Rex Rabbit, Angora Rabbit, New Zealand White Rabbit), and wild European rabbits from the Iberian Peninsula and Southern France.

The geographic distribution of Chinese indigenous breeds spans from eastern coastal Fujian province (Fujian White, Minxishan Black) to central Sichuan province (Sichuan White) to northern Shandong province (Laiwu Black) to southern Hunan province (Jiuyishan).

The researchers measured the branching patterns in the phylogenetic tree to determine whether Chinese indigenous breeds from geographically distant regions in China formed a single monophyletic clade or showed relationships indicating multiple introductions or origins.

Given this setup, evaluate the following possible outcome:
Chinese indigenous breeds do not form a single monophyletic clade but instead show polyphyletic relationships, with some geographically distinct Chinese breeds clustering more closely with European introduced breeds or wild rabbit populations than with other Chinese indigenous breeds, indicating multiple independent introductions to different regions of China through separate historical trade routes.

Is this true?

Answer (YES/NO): NO